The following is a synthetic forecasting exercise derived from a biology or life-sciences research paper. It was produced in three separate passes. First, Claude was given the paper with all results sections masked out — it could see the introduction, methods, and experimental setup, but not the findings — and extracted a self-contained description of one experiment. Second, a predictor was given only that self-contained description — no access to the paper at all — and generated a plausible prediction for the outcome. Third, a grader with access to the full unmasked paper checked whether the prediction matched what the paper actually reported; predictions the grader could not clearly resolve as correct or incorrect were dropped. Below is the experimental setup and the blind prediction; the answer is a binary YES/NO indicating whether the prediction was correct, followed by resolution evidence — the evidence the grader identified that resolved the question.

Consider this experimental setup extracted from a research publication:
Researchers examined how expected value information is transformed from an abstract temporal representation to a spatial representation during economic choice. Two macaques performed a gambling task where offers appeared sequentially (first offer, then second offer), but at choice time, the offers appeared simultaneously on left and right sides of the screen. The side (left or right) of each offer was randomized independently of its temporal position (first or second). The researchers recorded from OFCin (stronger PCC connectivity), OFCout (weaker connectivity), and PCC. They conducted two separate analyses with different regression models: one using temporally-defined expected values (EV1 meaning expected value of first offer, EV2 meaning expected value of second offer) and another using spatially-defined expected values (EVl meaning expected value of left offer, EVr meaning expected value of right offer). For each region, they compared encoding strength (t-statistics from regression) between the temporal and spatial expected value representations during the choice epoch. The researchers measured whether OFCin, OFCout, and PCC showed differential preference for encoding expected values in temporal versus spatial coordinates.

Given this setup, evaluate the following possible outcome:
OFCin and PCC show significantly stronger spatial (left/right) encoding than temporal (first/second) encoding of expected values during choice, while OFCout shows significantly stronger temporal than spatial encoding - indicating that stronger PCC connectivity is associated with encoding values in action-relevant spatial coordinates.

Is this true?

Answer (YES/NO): NO